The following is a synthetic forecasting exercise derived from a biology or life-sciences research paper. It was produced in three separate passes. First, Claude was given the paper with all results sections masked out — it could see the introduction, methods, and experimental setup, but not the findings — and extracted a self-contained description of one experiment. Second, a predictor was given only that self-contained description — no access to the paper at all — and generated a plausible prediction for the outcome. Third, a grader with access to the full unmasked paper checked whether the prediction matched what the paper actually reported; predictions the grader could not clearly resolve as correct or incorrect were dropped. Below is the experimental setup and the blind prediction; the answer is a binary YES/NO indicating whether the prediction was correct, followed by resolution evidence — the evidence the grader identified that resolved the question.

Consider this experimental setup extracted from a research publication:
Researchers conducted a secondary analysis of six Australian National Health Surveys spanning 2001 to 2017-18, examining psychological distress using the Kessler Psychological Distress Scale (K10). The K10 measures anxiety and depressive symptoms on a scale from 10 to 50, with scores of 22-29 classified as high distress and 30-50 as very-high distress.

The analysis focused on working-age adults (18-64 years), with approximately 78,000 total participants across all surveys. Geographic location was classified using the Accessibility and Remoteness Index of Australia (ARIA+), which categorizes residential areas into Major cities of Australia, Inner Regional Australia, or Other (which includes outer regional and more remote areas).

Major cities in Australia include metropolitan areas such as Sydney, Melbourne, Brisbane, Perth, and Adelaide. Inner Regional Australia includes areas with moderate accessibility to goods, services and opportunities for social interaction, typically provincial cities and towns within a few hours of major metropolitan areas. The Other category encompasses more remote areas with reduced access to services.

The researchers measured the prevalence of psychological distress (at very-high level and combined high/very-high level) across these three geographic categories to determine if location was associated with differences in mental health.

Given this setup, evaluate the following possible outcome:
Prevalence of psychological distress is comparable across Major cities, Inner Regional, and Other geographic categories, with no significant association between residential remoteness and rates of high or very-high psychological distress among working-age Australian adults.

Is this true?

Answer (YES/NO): NO